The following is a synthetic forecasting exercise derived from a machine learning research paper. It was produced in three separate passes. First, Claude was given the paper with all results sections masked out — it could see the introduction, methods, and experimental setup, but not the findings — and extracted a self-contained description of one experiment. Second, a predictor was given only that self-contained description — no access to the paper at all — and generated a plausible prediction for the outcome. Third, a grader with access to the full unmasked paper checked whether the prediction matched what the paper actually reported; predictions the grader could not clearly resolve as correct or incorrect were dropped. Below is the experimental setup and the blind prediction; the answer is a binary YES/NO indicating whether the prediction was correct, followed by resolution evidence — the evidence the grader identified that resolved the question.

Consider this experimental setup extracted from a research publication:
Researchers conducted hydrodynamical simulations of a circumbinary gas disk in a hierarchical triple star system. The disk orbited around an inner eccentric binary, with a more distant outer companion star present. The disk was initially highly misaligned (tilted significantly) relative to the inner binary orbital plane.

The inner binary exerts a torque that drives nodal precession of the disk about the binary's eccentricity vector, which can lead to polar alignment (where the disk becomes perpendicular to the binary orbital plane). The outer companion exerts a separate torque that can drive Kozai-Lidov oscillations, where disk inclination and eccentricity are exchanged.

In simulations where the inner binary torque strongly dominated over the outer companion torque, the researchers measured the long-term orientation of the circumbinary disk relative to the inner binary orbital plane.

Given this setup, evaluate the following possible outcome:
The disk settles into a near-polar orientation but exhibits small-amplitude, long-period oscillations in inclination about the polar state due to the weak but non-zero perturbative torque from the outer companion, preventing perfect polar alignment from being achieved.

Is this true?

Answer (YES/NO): NO